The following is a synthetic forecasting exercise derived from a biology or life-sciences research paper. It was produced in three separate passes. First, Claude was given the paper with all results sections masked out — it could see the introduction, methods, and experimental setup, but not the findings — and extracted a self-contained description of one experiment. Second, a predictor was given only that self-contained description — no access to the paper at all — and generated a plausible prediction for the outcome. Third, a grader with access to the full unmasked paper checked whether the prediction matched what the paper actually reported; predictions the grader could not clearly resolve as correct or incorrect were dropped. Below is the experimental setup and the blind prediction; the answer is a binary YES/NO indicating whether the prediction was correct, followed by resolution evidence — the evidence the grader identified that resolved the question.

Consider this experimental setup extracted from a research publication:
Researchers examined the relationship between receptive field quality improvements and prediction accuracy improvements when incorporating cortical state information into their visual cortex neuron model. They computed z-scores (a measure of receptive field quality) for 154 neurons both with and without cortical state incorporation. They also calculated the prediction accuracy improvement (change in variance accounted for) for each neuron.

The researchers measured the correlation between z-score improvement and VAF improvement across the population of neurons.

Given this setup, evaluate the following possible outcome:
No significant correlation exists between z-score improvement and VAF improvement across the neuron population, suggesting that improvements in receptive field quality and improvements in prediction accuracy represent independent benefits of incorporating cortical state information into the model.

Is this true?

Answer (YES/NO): YES